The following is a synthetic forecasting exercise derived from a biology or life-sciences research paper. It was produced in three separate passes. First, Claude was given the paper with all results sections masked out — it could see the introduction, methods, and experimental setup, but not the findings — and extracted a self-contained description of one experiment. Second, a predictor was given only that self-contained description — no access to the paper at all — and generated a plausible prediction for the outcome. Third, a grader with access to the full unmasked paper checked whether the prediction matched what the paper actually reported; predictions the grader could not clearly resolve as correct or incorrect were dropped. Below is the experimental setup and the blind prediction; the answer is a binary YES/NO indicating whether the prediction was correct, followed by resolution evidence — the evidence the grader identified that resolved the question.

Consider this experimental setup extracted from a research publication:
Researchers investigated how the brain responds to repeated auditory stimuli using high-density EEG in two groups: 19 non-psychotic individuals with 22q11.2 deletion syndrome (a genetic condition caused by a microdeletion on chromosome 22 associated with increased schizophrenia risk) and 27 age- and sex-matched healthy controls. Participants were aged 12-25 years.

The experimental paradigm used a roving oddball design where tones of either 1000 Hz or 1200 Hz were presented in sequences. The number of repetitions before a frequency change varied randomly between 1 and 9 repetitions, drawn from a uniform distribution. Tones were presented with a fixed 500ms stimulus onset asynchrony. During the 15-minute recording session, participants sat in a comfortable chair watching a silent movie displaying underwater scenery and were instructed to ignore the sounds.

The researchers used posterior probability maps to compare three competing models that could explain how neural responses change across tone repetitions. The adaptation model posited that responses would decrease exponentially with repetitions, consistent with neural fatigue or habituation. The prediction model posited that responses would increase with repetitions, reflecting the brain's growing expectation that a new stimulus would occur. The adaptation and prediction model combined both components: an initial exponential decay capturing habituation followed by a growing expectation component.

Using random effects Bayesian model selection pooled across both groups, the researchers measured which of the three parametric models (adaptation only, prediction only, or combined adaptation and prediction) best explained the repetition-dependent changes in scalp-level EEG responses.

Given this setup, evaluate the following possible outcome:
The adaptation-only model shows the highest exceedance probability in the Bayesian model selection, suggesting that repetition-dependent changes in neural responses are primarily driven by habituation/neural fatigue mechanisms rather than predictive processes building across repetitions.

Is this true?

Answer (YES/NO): NO